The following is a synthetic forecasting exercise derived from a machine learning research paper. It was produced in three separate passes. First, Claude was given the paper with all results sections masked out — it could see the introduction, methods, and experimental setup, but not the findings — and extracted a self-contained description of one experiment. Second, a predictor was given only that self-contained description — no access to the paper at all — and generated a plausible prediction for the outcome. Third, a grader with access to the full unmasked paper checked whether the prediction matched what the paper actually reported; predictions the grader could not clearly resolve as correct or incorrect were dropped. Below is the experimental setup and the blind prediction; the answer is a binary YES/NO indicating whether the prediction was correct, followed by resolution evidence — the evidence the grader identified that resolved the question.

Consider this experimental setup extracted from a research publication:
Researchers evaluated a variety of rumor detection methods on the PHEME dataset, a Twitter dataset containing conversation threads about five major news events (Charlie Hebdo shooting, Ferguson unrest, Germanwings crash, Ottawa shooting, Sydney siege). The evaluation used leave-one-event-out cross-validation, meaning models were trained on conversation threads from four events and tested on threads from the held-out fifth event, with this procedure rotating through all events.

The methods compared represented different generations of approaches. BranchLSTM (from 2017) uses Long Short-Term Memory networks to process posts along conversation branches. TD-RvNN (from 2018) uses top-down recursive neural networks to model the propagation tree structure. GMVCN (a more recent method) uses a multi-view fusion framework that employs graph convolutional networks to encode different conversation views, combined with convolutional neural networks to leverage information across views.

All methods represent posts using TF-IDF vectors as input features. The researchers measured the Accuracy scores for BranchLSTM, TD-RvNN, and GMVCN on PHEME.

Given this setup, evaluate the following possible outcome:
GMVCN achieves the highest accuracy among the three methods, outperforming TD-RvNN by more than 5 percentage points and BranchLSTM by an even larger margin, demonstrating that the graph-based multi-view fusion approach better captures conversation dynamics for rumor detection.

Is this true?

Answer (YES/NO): YES